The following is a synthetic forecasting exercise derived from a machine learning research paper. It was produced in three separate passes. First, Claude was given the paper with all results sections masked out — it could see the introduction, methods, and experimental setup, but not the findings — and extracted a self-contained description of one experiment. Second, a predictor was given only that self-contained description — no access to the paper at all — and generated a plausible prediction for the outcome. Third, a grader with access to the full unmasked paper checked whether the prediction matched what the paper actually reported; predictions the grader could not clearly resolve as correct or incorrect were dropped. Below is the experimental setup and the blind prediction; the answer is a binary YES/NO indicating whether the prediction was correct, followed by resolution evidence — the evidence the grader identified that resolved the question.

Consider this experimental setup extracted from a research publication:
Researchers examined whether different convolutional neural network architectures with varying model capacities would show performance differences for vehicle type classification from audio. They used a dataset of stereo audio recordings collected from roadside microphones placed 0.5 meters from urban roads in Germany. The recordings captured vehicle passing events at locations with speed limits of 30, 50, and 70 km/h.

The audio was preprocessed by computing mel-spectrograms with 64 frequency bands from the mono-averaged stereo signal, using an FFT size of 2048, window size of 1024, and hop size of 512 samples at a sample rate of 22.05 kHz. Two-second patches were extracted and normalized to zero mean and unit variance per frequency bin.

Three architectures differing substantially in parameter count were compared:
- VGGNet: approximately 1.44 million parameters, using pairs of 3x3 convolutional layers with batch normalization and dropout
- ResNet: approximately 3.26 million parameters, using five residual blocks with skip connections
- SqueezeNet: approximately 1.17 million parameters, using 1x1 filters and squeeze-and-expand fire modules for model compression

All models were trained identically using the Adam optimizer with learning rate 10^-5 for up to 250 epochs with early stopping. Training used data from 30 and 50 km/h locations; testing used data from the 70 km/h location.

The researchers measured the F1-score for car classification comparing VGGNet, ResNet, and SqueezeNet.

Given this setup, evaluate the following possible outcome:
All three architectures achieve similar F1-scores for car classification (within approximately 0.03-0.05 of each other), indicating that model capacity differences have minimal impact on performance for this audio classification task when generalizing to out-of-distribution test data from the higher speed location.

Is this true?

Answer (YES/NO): YES